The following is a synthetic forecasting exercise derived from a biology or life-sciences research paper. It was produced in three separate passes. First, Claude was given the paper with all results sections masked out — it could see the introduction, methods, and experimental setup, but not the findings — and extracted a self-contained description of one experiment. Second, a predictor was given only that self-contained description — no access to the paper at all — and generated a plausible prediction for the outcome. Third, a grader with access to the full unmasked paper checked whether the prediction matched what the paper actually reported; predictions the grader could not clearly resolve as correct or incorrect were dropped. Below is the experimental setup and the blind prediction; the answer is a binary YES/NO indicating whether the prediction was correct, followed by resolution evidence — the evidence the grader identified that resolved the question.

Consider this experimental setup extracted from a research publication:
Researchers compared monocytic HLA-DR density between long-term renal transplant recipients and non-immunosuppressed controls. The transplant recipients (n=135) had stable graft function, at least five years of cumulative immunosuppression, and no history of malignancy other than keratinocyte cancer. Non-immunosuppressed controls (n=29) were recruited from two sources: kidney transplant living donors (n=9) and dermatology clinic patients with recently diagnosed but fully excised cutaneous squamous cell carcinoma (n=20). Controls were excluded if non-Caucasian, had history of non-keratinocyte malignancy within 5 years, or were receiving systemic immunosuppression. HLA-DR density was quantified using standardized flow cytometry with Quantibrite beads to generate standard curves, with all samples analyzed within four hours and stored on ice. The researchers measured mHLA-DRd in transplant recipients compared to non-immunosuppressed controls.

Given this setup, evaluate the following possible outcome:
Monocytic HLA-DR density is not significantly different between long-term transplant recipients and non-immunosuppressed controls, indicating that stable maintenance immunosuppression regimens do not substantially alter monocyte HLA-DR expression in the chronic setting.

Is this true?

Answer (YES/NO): NO